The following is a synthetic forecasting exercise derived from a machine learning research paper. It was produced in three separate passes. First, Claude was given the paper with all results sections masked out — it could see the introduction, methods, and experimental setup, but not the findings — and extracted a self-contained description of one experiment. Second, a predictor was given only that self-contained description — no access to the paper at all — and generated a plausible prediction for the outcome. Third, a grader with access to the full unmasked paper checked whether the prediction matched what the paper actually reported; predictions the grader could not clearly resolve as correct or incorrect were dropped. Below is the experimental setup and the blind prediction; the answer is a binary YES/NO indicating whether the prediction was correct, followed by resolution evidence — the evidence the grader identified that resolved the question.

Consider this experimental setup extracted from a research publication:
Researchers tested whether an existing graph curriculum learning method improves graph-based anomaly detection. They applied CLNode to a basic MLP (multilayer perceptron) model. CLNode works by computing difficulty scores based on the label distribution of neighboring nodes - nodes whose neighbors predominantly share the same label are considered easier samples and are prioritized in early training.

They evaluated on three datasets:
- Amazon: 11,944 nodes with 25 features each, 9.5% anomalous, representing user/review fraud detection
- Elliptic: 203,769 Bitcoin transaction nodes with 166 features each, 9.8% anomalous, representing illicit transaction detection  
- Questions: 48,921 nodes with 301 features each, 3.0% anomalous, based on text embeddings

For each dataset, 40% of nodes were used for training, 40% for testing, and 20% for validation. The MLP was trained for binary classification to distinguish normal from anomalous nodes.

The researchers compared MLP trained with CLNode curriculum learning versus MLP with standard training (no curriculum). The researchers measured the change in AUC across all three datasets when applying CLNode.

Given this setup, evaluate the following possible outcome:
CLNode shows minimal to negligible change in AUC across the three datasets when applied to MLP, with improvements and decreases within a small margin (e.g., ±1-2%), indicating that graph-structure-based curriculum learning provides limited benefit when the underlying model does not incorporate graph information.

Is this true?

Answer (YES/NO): NO